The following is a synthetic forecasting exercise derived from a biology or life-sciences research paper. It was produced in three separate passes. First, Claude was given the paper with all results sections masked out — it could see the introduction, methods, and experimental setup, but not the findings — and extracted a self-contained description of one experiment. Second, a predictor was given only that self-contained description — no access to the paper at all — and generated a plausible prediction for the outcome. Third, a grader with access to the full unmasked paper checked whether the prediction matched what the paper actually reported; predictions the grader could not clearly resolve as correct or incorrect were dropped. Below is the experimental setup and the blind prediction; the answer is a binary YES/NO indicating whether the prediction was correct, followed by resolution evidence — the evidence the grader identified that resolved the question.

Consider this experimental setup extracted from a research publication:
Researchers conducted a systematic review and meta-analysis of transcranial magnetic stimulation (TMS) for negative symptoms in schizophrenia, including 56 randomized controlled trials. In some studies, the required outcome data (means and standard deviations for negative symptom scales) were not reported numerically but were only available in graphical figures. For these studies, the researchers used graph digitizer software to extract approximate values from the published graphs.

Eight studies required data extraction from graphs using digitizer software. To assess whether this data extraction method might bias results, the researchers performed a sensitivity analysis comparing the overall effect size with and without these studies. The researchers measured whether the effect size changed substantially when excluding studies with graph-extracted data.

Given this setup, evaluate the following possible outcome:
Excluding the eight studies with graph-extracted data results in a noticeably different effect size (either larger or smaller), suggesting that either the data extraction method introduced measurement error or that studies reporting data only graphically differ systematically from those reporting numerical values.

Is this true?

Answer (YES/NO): NO